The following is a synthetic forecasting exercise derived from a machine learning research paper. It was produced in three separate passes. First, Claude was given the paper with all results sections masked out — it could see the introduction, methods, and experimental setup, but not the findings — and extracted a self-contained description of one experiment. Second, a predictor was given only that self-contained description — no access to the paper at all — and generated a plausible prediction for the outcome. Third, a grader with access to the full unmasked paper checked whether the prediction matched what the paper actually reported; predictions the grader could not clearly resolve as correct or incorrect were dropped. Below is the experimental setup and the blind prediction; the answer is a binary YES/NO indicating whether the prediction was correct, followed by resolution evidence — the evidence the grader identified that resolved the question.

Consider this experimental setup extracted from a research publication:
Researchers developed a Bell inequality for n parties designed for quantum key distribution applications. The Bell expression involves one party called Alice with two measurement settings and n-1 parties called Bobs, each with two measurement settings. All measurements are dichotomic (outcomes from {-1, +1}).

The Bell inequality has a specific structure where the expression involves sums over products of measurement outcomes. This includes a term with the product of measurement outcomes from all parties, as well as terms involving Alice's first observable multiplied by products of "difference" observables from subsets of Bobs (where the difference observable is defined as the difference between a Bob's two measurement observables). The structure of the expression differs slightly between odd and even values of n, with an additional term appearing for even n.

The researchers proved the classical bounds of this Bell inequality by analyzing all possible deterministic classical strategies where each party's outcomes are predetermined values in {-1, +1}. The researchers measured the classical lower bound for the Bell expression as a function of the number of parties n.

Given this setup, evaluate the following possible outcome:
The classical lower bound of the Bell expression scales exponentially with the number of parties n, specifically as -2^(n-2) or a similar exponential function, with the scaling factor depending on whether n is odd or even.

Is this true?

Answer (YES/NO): NO